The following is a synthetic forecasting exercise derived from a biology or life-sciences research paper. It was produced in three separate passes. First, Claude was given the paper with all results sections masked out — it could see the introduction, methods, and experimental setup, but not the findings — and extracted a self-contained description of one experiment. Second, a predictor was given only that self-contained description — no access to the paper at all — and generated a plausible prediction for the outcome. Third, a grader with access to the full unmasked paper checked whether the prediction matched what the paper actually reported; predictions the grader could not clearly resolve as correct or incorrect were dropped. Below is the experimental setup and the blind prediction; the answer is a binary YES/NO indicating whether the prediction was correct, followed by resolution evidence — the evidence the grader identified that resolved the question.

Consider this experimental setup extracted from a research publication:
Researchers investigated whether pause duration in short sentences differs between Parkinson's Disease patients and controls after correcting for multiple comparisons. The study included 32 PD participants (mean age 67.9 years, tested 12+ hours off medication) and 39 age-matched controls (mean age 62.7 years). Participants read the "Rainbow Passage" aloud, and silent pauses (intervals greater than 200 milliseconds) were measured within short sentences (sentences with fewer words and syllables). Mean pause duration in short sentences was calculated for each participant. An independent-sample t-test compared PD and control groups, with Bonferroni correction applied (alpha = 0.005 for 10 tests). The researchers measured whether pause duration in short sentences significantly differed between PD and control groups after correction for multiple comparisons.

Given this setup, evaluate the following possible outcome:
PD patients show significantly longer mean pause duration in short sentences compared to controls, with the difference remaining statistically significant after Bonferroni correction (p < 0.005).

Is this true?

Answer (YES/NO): NO